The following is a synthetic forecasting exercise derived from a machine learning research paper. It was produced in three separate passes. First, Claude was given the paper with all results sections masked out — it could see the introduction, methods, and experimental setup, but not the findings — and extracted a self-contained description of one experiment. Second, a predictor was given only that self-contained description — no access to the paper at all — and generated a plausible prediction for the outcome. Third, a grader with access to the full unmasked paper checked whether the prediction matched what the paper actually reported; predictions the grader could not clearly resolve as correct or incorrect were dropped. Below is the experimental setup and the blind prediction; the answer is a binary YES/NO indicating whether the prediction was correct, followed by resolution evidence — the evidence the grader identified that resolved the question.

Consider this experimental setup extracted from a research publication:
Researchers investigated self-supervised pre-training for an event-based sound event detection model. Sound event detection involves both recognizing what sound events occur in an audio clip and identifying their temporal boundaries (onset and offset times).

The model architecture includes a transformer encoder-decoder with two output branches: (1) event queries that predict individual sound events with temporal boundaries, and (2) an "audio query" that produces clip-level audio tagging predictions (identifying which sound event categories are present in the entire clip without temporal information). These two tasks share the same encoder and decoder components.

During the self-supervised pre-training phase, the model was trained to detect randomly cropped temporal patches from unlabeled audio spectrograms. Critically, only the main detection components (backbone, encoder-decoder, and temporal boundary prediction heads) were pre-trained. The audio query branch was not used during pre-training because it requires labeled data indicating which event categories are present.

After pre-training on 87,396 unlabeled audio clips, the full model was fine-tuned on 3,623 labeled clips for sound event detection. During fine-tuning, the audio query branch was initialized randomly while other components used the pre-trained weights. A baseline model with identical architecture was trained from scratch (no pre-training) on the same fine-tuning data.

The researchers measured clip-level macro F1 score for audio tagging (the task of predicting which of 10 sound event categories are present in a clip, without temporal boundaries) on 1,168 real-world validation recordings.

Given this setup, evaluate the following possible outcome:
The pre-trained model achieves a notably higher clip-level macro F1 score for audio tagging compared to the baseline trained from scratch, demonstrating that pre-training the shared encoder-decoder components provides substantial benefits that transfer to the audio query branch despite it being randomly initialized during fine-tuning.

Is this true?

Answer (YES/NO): YES